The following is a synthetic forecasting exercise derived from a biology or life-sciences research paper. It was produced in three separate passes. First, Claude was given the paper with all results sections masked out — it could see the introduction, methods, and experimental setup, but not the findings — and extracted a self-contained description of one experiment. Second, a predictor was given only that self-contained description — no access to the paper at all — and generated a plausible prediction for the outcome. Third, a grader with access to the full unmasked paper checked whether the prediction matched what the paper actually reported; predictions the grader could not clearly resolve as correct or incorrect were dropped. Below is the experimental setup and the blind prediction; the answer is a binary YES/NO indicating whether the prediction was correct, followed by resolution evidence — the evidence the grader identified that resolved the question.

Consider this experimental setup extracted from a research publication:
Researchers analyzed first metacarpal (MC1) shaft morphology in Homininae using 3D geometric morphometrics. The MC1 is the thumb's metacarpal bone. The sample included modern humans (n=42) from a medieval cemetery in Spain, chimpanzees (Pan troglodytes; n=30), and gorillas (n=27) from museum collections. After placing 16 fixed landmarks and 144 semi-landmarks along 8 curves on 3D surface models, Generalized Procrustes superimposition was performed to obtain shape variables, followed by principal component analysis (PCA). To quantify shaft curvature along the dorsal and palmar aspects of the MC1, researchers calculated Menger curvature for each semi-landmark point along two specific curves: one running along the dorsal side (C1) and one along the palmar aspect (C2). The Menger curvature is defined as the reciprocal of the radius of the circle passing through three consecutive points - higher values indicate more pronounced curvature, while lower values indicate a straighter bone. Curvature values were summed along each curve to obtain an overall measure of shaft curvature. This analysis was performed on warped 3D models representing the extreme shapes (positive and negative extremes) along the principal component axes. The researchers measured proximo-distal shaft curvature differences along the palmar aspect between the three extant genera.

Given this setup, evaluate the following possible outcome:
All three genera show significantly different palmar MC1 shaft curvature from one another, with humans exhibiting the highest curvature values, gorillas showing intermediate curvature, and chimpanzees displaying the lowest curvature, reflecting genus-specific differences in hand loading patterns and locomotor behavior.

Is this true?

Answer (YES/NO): NO